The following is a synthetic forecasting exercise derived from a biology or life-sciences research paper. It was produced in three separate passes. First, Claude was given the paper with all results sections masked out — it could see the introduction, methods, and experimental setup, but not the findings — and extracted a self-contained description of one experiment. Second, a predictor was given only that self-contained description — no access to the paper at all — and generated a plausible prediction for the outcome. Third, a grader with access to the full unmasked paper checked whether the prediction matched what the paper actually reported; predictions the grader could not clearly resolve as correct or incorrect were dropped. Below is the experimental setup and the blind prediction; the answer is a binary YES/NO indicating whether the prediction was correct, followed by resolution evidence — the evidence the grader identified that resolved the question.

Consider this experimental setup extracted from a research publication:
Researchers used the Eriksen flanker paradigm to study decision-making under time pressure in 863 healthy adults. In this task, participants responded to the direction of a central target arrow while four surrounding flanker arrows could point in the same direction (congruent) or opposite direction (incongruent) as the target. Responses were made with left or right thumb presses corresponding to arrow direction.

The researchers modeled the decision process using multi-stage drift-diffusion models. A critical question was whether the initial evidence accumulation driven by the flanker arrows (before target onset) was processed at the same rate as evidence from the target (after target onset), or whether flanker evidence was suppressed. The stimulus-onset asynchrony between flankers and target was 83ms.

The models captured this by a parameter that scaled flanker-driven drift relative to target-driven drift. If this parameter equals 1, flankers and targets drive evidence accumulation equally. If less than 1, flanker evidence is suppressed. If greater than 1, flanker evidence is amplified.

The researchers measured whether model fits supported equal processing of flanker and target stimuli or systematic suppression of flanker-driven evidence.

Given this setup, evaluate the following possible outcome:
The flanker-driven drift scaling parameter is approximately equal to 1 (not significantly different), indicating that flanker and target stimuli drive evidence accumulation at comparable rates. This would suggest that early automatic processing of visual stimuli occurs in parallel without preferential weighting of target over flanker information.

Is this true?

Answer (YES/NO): NO